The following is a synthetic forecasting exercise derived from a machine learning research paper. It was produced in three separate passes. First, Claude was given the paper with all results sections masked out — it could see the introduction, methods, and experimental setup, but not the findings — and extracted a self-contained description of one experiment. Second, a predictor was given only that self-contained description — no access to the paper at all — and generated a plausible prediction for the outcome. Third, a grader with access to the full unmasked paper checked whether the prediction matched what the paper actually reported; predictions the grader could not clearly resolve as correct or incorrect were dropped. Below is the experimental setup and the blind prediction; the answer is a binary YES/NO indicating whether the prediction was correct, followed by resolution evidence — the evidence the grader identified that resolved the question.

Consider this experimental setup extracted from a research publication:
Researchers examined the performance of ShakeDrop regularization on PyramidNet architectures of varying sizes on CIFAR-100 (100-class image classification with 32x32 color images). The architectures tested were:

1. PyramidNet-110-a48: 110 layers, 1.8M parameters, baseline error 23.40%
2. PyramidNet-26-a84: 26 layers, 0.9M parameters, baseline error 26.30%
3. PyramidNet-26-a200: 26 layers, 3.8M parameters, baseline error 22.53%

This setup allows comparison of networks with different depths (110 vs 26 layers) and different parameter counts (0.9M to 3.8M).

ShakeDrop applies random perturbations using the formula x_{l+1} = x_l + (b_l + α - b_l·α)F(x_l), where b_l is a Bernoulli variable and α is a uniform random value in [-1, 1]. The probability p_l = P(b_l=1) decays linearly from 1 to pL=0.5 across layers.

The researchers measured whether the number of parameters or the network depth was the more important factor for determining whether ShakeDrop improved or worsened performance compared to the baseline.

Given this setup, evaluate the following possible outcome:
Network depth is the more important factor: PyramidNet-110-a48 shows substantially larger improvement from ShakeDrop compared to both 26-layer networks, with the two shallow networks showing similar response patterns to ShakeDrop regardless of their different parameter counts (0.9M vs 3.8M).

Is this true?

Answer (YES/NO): YES